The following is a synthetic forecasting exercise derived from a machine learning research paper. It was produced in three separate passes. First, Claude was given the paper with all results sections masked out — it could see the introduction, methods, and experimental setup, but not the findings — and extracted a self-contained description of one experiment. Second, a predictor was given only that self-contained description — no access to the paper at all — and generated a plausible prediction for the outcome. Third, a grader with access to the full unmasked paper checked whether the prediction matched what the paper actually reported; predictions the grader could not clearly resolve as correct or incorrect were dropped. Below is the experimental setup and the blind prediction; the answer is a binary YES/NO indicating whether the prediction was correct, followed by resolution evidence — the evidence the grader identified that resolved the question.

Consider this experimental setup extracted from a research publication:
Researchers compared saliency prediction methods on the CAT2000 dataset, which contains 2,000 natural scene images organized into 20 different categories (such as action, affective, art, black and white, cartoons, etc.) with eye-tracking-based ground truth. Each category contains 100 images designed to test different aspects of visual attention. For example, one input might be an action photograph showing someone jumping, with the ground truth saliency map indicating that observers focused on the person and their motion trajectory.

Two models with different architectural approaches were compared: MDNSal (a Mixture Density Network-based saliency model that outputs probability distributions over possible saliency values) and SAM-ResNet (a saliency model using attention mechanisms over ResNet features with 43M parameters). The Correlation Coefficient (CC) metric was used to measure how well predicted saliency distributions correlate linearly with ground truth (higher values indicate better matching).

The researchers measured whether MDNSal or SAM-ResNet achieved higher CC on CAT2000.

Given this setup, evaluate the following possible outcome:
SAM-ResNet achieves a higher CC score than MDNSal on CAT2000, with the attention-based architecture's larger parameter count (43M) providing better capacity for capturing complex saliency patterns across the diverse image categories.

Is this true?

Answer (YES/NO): NO